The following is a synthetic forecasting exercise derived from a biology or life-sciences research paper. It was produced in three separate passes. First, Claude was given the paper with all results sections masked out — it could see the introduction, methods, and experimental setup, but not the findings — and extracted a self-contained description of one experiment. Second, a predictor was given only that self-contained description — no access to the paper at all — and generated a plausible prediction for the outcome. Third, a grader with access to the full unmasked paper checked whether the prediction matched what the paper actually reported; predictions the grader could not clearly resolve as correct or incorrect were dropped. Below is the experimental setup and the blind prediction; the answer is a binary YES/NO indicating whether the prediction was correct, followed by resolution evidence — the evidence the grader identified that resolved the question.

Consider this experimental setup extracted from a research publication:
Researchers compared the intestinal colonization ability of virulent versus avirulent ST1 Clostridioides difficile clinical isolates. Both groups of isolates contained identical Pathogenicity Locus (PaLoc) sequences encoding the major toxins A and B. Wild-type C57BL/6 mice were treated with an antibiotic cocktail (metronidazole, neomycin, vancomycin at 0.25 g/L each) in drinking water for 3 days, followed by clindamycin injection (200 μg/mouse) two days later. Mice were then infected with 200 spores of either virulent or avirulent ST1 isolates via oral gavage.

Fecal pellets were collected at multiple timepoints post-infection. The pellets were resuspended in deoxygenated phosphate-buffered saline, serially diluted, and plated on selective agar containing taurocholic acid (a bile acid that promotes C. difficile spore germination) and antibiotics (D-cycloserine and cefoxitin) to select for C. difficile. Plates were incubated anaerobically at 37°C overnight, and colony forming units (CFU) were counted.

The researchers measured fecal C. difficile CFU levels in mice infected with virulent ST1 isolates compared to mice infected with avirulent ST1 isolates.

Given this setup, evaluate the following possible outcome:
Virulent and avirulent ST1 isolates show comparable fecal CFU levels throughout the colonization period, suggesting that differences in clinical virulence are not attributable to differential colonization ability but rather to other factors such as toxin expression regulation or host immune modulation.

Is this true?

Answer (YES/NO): YES